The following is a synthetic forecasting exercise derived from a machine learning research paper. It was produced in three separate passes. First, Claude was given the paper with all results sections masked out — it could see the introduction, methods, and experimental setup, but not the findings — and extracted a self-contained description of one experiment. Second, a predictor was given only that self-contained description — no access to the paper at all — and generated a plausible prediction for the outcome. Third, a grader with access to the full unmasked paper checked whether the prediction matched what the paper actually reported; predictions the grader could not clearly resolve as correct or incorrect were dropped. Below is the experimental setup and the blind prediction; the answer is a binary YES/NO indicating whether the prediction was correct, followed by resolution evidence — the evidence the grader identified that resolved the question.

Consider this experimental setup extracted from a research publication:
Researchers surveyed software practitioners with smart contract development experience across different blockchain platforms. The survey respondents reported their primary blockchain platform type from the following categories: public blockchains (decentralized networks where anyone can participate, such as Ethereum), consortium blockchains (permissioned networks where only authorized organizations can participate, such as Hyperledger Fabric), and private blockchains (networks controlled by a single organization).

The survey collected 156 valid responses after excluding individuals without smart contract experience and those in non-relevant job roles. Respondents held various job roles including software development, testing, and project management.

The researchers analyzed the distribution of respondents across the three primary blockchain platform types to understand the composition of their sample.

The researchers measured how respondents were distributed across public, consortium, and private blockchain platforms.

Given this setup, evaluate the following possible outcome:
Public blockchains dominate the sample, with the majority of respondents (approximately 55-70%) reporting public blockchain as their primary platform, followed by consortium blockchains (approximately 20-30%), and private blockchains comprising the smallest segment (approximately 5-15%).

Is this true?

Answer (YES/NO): NO